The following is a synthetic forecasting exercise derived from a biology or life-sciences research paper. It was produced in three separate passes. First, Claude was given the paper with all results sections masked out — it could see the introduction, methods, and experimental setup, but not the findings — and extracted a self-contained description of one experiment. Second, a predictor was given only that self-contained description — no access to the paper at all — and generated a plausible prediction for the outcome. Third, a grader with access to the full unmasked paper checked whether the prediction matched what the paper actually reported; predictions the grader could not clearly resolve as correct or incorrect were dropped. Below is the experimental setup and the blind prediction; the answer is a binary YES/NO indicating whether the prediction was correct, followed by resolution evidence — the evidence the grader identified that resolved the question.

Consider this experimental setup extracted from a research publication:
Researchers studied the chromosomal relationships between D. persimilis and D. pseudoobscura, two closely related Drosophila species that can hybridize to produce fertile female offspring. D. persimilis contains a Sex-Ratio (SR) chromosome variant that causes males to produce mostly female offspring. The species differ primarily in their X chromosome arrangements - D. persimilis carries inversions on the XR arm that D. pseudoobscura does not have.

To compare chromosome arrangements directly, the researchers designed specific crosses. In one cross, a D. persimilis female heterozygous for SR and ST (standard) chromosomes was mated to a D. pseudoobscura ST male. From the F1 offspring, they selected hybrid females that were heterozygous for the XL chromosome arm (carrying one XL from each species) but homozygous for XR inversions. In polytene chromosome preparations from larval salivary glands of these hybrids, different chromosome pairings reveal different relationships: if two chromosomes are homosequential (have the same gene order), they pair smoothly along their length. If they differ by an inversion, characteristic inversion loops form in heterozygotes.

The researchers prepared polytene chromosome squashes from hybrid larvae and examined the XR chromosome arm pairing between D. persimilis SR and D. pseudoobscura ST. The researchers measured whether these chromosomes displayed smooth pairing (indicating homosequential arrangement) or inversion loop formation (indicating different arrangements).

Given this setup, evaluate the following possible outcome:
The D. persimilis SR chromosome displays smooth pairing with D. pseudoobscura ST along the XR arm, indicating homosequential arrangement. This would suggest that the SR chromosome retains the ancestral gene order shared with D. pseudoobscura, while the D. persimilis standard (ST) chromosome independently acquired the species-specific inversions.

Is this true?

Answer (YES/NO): YES